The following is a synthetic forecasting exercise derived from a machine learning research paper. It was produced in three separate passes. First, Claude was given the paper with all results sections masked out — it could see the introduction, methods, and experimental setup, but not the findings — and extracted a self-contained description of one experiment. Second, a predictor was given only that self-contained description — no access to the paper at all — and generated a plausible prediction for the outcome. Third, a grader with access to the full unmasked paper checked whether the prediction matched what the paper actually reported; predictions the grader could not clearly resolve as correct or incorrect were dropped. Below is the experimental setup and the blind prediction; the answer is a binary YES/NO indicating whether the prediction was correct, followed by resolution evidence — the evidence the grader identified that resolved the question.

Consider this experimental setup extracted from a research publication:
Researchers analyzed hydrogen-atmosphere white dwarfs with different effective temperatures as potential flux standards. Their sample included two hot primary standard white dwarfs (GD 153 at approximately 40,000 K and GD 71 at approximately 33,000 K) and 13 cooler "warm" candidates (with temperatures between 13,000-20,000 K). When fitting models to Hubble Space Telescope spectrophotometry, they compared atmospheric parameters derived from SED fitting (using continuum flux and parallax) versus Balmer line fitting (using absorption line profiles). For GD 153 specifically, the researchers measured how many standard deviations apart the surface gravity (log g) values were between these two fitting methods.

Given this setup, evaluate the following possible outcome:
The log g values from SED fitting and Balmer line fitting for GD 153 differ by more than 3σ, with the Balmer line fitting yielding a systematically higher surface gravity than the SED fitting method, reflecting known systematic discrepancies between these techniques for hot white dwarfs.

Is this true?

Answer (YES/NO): NO